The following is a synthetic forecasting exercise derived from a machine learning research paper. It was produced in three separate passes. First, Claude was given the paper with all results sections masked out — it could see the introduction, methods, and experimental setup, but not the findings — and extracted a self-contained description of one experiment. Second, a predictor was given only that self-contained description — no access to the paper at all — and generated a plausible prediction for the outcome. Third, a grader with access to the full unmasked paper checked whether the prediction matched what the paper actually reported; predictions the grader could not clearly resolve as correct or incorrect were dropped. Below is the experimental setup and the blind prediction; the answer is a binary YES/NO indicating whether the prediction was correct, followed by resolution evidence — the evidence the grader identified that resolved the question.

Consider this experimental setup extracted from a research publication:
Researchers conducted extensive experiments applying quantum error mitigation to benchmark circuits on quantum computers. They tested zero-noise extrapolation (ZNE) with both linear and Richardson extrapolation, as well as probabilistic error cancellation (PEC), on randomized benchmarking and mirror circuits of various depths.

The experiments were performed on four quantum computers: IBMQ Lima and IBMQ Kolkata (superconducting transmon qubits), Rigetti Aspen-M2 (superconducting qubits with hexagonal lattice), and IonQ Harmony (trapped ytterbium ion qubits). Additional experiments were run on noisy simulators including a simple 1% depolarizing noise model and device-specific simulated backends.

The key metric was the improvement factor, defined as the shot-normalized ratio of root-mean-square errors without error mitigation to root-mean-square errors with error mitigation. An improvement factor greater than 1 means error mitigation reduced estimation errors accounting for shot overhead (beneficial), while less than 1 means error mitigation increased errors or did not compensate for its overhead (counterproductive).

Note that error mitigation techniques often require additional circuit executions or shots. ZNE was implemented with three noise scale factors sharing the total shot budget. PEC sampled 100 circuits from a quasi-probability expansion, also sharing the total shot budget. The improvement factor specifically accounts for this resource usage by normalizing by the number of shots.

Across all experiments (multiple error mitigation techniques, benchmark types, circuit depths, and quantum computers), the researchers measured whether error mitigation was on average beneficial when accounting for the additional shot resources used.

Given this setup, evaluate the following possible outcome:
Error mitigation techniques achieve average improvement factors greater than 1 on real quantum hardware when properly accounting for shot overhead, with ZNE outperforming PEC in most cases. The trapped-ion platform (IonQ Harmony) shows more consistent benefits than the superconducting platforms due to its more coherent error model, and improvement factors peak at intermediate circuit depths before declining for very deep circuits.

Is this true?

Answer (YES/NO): NO